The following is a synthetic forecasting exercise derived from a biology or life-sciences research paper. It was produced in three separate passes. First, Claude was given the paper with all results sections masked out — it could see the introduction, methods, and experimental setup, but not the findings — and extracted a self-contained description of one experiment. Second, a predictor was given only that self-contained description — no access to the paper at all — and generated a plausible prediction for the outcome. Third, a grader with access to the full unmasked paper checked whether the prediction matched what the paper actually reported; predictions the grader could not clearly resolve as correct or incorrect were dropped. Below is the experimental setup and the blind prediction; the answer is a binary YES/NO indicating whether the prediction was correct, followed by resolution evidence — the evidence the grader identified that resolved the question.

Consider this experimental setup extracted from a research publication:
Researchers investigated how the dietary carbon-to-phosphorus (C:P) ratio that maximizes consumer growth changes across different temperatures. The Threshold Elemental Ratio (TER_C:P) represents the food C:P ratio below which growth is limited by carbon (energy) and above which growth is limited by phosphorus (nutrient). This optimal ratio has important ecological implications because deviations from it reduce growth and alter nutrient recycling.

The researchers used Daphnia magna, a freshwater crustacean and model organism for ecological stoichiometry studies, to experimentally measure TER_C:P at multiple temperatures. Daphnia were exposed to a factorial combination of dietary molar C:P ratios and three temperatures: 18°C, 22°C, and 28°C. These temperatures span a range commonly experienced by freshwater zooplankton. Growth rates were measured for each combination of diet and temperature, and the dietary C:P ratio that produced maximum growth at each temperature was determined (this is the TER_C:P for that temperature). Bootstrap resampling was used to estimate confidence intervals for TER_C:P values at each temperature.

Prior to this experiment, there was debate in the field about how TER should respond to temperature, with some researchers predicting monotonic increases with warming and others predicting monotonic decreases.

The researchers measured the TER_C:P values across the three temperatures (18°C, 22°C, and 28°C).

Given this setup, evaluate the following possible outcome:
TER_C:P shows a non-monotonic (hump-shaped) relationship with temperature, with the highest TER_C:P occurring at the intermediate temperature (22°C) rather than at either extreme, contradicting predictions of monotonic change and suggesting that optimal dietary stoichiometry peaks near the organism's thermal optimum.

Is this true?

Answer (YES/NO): NO